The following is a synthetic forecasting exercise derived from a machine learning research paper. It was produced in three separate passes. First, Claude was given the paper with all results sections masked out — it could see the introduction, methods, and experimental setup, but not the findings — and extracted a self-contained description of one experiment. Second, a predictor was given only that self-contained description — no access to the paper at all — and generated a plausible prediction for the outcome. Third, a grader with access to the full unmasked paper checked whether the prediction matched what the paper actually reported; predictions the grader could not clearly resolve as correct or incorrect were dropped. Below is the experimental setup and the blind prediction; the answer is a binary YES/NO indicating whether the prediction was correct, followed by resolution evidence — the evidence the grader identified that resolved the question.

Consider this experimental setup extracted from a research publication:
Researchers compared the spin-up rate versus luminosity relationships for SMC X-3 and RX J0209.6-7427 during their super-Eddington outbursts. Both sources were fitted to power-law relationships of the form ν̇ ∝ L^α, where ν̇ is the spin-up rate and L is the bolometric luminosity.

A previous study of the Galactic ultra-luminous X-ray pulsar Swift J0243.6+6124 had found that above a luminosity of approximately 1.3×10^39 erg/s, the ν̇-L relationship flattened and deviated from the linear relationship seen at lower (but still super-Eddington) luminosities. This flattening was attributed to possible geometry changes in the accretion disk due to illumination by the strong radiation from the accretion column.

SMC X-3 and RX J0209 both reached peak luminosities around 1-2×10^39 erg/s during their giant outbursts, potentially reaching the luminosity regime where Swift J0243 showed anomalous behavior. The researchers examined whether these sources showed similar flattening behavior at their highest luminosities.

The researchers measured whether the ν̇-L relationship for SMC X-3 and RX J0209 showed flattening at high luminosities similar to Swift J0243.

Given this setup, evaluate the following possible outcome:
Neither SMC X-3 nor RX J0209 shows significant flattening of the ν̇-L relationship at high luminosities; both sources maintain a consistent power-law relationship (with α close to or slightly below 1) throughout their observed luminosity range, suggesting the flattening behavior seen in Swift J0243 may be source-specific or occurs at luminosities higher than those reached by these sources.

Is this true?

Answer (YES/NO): YES